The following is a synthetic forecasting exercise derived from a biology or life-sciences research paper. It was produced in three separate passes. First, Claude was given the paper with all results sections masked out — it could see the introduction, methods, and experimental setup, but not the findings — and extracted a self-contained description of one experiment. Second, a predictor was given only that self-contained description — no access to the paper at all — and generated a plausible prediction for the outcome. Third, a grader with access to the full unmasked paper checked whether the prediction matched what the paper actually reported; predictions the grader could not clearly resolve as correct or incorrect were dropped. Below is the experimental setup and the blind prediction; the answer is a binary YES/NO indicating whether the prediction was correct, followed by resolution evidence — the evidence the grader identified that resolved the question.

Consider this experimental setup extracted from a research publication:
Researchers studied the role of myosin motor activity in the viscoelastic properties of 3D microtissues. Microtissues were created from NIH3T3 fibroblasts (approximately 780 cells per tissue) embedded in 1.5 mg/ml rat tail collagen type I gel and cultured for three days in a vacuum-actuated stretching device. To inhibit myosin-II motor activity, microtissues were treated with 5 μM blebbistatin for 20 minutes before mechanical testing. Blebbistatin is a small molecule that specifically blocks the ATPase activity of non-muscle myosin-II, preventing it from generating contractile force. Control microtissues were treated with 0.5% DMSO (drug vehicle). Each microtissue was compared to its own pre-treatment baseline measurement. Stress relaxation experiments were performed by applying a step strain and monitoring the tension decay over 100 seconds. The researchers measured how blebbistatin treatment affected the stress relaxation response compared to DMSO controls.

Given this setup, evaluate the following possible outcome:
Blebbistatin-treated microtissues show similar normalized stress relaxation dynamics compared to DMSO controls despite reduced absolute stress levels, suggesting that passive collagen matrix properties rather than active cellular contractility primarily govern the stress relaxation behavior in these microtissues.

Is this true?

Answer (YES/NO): YES